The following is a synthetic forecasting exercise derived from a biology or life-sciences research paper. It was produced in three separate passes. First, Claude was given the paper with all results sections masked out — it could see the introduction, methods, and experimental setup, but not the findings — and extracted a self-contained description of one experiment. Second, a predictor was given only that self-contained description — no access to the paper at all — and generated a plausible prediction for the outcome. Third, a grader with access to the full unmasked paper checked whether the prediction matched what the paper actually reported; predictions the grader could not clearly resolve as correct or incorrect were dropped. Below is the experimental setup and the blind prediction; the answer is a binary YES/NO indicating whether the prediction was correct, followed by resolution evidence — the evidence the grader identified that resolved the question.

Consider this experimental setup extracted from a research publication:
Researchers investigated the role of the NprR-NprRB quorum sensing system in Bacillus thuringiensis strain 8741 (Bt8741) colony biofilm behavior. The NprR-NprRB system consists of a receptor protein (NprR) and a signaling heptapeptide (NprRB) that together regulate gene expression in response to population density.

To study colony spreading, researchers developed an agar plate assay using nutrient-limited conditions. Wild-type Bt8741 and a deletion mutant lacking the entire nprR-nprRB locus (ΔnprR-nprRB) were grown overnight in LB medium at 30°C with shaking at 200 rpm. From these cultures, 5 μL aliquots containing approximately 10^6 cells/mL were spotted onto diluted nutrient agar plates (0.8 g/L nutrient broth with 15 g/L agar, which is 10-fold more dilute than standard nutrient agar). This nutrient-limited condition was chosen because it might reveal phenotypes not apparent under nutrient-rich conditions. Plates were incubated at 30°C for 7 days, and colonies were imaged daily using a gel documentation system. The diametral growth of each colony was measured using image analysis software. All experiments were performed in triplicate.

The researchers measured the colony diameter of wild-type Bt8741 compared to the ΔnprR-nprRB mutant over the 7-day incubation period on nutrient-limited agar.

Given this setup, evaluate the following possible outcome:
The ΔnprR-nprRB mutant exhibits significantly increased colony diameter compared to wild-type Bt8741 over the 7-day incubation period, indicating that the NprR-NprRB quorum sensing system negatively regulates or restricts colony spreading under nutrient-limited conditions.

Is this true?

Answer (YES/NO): NO